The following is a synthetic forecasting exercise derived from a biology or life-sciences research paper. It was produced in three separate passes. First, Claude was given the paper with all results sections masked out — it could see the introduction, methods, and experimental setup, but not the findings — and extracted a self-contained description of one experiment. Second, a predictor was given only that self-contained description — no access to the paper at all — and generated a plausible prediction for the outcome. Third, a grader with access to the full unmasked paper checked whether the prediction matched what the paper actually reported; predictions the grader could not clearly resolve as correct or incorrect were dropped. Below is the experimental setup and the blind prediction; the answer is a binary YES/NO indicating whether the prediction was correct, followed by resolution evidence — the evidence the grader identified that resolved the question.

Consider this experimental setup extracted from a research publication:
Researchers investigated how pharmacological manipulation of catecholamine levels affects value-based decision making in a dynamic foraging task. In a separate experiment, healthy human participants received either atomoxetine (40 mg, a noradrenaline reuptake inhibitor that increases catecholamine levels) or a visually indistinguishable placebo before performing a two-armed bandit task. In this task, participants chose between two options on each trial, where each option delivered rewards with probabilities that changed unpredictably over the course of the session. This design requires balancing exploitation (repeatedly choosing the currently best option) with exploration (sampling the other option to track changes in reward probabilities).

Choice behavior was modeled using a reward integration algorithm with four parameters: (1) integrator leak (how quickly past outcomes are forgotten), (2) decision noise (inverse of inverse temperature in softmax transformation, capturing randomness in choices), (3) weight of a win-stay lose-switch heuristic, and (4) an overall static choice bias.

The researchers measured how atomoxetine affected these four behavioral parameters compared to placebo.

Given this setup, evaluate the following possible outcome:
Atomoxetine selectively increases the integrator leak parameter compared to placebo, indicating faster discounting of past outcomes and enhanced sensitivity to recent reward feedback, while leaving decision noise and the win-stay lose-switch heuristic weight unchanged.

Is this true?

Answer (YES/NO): NO